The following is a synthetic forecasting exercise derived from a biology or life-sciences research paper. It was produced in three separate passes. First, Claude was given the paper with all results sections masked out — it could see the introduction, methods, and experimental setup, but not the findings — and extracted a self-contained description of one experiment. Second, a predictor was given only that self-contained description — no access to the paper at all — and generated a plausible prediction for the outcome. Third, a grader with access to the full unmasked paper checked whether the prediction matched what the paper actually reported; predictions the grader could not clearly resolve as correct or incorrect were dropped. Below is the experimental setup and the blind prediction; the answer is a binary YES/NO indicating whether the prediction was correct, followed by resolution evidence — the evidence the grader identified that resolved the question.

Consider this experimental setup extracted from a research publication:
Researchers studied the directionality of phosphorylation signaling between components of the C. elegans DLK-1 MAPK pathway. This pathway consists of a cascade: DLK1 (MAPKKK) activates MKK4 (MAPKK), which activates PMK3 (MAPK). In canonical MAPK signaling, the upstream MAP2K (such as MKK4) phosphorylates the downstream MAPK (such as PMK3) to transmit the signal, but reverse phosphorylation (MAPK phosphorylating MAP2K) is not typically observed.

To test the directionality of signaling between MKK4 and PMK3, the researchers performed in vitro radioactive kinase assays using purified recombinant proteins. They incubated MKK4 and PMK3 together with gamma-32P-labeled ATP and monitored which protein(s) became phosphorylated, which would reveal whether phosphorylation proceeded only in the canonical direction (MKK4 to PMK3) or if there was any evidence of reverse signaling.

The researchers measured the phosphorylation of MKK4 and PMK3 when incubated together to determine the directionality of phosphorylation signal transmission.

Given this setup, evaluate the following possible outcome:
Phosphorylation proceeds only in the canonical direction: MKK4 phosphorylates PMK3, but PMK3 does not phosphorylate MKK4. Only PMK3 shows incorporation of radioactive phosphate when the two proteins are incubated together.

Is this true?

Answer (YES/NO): YES